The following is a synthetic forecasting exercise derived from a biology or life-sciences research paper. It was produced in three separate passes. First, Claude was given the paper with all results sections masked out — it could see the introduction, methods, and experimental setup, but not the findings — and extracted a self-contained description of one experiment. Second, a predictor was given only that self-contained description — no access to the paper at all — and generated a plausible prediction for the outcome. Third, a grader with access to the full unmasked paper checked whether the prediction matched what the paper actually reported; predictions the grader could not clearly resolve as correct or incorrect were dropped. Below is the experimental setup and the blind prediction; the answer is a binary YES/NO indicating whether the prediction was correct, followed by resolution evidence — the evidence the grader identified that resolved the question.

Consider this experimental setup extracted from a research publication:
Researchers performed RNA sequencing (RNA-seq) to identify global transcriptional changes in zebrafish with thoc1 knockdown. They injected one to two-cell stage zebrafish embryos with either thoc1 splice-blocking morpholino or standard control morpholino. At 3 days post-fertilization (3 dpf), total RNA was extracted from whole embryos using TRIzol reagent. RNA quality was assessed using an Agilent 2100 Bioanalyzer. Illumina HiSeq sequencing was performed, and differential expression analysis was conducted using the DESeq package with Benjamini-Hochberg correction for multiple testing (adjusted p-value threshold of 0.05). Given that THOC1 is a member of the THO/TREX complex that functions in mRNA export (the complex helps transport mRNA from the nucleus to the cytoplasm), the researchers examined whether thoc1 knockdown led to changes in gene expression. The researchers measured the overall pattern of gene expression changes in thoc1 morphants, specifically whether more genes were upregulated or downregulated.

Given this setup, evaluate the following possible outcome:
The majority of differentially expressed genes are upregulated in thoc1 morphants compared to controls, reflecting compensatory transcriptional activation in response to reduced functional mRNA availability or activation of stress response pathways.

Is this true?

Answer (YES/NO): NO